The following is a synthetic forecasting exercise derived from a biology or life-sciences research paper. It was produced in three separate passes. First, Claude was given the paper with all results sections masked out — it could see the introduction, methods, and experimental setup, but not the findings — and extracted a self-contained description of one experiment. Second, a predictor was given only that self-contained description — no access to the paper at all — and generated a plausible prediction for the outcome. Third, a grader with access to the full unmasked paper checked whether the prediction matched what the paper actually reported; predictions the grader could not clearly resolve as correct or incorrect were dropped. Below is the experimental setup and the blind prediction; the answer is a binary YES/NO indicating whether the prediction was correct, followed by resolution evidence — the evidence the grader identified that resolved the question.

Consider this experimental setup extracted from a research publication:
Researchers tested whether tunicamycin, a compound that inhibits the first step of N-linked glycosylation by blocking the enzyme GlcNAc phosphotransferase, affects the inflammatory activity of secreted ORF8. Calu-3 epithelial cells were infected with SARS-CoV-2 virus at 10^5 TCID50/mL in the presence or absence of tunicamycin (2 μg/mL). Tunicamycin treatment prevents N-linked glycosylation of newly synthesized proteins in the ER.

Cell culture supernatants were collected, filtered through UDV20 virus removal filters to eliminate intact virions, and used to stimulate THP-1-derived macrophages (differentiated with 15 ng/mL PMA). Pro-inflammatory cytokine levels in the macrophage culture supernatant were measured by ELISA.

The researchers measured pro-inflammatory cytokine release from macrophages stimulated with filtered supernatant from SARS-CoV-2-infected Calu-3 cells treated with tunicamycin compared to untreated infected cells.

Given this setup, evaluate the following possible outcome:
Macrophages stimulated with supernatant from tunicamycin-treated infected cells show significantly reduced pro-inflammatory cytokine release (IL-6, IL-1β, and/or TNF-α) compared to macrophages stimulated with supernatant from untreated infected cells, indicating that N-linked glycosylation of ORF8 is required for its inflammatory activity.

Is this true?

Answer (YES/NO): NO